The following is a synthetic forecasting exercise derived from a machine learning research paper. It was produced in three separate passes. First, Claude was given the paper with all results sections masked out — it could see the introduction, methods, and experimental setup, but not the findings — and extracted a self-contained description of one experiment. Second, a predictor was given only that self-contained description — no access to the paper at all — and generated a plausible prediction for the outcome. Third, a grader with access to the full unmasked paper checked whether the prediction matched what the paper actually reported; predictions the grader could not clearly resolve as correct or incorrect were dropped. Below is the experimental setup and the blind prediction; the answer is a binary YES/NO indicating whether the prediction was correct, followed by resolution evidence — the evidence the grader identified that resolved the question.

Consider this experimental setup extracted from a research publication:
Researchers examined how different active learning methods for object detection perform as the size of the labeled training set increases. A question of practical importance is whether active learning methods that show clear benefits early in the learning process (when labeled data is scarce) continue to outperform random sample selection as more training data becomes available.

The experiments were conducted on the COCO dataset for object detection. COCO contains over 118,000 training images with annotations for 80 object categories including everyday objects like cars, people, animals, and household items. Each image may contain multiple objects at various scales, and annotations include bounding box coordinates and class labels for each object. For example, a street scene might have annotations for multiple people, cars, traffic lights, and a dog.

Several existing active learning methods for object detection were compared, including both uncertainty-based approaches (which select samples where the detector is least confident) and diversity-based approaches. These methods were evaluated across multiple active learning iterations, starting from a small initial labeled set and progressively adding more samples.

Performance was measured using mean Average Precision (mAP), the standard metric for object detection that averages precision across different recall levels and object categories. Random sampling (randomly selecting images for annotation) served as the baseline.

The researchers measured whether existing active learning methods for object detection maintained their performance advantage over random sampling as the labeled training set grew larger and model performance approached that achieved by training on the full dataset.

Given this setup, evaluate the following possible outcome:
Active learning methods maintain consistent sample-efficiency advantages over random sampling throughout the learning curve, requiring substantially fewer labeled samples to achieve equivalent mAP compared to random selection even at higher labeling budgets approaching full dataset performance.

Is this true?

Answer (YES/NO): NO